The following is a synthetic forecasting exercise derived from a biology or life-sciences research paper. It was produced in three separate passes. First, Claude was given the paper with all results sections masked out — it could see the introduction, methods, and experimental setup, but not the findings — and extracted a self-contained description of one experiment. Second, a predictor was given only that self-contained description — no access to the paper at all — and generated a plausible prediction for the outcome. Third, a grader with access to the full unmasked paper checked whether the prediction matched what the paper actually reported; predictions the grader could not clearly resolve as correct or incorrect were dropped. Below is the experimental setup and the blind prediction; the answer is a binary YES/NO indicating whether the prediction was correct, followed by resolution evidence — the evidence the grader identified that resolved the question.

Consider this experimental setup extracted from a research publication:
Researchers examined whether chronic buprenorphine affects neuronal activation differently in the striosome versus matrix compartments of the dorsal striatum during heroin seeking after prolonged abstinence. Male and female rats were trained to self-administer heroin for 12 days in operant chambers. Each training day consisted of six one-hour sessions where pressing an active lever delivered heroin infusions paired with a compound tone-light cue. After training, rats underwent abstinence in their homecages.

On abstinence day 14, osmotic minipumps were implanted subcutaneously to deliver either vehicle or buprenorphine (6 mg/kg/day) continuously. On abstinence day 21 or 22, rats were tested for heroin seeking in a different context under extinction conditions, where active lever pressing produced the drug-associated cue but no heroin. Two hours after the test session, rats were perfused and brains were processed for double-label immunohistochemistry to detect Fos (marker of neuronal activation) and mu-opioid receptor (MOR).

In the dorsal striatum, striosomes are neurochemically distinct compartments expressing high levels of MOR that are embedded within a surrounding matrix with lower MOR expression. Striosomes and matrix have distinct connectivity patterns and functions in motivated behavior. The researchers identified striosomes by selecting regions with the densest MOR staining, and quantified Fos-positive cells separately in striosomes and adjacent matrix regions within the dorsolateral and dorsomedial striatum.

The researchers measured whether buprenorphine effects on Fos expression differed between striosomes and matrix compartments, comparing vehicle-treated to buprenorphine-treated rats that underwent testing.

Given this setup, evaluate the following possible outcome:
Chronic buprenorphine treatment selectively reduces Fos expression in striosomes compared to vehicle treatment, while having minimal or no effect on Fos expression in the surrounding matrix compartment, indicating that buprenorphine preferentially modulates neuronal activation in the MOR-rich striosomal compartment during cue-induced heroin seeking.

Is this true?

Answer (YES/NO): YES